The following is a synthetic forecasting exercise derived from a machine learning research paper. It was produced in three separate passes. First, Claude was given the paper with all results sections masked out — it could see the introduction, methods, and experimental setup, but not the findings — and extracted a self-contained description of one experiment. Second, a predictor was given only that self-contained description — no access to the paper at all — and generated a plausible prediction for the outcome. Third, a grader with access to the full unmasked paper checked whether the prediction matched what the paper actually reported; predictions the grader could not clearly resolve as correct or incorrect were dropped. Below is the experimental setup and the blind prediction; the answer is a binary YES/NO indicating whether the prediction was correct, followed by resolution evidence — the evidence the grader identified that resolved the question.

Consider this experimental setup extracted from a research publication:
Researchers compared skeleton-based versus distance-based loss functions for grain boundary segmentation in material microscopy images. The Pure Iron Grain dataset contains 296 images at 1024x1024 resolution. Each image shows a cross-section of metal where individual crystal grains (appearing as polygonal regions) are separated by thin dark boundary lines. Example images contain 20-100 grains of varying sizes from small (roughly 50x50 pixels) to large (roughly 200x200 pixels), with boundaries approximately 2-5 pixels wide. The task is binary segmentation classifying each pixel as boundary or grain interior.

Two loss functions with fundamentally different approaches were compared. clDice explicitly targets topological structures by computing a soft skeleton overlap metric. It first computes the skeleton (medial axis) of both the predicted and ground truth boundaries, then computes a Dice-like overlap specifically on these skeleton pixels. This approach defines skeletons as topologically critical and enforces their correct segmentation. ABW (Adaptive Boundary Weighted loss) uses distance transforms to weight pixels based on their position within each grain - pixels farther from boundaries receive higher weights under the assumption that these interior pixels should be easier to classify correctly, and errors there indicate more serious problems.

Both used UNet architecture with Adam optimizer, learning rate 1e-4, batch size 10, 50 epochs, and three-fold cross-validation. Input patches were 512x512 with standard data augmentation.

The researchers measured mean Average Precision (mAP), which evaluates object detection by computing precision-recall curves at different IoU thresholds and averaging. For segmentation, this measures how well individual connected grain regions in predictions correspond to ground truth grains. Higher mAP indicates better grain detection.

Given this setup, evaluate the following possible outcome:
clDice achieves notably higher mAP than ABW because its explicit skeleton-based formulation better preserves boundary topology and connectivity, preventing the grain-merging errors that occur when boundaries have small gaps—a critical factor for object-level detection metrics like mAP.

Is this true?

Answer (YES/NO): YES